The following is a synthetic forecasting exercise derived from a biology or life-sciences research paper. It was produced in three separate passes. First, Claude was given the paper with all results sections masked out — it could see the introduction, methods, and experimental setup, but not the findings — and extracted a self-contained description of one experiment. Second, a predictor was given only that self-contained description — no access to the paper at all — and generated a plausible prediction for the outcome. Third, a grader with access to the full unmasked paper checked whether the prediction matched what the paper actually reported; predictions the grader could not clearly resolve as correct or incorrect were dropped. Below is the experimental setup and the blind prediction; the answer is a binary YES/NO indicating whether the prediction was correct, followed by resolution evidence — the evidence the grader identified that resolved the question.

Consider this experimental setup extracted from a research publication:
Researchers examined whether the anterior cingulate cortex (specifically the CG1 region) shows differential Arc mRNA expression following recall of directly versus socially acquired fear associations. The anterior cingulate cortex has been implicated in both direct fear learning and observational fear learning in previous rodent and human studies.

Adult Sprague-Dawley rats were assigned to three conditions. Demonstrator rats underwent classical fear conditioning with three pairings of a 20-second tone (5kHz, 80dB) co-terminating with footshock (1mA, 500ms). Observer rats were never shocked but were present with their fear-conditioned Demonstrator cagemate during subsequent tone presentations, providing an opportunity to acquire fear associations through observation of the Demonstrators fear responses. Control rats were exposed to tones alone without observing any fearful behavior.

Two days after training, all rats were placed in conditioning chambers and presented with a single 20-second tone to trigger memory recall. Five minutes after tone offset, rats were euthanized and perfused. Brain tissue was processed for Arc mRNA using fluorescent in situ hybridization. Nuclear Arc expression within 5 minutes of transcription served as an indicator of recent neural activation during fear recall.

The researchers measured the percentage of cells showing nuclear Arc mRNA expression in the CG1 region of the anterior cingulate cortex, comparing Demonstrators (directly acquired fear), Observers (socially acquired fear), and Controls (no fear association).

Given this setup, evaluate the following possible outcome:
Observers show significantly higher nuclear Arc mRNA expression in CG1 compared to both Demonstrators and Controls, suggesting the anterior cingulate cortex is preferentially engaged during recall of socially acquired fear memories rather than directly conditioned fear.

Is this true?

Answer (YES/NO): NO